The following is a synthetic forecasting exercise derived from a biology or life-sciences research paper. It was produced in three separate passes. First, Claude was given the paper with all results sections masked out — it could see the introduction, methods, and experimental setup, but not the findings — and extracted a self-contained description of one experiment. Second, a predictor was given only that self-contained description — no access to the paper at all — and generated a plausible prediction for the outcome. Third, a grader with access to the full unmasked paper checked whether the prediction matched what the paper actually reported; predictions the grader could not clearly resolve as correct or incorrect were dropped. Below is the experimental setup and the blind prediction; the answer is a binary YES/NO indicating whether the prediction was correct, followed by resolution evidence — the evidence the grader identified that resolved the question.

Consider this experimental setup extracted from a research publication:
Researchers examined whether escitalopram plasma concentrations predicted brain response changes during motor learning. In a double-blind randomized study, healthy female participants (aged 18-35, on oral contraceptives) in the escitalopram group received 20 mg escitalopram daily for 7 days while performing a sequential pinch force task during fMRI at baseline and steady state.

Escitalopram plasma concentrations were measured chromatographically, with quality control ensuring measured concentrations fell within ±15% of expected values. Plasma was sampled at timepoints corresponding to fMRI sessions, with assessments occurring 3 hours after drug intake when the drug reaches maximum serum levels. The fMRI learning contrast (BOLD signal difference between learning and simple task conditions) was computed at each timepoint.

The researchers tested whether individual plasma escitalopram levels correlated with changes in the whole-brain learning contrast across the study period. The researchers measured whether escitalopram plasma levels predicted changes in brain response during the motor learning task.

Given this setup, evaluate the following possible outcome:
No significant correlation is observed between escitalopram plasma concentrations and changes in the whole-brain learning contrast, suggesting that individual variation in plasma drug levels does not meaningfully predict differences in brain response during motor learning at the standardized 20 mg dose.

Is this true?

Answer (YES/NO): NO